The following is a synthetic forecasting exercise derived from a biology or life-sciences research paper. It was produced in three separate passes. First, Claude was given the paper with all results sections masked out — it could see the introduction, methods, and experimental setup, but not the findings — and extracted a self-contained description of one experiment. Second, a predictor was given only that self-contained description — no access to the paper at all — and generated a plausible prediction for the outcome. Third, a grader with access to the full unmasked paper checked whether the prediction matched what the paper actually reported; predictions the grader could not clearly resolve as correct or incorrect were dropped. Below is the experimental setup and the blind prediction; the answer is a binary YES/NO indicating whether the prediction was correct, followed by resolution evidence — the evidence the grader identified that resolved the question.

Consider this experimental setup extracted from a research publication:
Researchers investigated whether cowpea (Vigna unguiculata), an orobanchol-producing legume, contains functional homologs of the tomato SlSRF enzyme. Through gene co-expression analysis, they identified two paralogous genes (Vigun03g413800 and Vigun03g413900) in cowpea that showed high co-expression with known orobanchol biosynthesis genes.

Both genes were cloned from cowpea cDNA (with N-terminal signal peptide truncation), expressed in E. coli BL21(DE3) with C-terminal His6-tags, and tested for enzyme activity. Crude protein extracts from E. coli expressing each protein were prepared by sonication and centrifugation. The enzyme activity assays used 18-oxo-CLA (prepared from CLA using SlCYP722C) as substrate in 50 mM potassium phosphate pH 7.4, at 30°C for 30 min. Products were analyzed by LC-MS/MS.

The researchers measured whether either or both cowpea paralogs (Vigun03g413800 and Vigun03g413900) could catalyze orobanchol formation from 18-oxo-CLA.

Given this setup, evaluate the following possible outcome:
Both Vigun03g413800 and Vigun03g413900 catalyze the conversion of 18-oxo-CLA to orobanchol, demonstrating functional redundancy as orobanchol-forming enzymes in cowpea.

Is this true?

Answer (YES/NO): NO